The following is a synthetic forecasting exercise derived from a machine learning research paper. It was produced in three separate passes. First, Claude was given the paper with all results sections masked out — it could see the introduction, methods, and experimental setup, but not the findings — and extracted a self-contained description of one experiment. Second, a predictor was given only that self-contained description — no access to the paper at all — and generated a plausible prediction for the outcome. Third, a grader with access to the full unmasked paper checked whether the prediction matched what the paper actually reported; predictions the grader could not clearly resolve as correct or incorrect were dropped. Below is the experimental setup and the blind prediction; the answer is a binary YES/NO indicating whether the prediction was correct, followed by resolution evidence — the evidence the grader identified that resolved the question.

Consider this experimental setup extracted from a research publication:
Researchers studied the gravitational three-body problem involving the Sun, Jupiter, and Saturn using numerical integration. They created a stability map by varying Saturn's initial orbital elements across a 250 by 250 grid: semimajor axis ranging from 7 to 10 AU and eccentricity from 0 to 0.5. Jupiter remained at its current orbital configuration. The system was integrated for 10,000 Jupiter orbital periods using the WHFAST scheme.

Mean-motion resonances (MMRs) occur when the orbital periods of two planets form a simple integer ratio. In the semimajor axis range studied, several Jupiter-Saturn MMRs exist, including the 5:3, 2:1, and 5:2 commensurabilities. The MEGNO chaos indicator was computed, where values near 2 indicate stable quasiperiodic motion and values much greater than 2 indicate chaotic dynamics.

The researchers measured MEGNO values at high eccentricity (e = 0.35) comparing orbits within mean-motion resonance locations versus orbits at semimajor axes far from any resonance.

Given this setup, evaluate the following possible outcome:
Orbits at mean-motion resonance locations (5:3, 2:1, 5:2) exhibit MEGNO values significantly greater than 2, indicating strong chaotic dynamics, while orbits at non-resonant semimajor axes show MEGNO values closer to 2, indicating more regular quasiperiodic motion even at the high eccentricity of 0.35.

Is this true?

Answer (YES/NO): NO